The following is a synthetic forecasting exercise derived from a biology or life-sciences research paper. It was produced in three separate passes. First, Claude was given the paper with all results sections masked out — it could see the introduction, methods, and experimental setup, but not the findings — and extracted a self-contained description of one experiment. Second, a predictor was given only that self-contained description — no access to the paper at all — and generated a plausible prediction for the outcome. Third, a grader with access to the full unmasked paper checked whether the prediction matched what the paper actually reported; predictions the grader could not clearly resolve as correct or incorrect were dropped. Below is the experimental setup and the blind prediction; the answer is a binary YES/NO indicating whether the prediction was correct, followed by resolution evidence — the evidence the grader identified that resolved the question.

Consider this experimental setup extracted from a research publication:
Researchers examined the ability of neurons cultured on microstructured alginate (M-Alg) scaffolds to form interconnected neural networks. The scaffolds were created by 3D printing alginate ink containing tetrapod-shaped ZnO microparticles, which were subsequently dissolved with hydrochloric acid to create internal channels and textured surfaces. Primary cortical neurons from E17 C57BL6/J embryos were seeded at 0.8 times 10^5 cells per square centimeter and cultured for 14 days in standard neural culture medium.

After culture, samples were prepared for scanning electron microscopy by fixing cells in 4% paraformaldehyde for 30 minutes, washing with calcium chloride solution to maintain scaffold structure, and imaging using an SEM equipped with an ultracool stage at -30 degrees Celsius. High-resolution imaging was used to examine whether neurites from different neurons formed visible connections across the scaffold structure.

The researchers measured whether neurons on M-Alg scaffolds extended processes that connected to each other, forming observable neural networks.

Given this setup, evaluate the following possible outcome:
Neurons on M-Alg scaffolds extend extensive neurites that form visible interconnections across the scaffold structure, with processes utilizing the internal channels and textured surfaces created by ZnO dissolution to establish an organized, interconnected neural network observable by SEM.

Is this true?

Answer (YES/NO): YES